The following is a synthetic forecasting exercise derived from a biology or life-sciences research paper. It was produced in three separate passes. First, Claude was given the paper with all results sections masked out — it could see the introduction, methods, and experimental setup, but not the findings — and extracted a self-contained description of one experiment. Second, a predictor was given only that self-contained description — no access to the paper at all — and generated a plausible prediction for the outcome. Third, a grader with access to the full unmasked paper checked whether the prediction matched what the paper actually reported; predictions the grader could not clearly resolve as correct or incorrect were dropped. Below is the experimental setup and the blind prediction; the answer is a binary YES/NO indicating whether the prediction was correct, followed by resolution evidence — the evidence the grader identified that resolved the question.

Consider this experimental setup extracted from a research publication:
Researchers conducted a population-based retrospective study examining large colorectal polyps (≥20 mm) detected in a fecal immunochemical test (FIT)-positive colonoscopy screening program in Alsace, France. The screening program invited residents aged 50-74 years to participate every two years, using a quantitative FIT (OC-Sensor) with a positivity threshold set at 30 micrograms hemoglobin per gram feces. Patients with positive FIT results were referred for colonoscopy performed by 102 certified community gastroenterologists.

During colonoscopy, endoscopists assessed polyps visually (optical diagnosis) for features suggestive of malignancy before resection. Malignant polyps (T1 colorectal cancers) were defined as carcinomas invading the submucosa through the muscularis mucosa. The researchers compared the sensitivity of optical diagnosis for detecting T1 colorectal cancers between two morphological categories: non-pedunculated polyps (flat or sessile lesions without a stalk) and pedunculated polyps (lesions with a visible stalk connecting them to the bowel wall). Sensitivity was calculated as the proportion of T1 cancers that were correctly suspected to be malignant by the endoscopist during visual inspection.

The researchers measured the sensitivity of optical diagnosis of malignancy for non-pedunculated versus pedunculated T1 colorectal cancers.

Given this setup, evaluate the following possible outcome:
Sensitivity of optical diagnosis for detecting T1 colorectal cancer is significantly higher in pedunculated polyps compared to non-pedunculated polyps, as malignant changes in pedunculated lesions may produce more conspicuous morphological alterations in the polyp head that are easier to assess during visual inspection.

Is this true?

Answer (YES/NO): NO